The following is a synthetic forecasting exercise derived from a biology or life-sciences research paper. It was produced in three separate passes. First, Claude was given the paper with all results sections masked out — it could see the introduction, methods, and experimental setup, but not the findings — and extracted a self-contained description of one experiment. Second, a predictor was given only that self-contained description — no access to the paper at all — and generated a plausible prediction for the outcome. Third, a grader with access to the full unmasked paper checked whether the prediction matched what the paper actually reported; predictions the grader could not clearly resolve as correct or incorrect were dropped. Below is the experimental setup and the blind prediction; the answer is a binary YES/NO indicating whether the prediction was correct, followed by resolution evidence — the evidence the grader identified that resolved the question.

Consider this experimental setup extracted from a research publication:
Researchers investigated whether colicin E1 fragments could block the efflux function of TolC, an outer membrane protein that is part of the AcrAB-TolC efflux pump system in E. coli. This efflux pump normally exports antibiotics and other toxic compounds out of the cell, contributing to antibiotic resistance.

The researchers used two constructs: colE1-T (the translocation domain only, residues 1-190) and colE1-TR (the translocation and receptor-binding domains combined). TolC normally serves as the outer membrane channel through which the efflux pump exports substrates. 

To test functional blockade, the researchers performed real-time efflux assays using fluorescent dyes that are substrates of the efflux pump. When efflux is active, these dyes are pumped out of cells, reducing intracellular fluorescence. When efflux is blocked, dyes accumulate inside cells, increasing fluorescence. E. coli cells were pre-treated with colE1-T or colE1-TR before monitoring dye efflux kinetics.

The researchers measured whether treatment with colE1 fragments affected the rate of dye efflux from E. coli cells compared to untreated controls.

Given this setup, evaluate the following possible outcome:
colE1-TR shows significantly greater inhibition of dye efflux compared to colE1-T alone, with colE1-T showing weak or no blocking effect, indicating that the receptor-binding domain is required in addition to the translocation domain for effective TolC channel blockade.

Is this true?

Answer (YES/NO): YES